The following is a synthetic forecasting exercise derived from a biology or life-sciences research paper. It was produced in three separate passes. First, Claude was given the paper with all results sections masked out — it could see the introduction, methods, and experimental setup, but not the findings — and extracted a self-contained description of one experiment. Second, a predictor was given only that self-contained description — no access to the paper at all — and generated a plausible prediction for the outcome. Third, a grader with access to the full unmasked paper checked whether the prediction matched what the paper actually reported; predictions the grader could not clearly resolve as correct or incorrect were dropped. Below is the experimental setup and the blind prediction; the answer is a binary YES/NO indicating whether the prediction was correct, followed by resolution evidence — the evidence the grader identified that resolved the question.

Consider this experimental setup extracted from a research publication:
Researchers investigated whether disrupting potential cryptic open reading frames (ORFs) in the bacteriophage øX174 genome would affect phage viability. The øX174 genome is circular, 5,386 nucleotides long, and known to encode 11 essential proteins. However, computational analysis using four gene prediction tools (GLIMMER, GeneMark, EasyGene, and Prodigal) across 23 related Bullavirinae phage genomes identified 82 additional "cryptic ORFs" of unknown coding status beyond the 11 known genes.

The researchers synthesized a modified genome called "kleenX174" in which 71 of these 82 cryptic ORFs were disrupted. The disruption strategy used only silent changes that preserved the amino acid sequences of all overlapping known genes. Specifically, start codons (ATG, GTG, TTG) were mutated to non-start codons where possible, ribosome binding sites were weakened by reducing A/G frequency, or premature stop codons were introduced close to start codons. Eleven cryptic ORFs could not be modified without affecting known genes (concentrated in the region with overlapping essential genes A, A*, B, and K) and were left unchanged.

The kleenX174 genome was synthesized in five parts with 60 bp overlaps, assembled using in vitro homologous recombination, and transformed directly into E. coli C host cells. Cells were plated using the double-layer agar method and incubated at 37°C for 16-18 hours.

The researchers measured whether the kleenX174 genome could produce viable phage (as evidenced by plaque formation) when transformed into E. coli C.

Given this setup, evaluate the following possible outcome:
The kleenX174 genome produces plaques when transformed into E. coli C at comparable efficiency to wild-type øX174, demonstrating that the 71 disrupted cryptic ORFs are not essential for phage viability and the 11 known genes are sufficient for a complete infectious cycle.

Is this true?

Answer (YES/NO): NO